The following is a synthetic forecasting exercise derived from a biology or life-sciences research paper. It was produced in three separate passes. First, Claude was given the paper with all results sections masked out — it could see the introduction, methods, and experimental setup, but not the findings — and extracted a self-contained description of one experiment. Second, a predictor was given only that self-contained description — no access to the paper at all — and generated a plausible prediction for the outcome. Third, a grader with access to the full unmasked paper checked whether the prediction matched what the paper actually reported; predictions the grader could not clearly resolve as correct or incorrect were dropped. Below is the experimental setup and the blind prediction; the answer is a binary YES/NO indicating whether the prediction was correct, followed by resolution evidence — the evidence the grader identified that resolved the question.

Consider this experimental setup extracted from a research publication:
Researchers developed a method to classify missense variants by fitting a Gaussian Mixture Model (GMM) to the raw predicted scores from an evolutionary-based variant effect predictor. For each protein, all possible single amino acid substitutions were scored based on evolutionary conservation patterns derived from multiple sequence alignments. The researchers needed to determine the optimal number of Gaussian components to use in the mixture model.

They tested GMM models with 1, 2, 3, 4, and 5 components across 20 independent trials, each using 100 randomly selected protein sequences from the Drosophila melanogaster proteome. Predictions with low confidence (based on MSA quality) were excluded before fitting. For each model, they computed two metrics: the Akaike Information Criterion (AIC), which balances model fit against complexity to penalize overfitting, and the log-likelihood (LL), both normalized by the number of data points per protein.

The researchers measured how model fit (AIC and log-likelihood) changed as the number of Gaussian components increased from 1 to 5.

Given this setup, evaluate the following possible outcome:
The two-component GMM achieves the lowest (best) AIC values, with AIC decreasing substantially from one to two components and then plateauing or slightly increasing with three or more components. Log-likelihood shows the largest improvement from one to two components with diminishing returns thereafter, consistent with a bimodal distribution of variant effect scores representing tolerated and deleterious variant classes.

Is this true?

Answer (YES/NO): NO